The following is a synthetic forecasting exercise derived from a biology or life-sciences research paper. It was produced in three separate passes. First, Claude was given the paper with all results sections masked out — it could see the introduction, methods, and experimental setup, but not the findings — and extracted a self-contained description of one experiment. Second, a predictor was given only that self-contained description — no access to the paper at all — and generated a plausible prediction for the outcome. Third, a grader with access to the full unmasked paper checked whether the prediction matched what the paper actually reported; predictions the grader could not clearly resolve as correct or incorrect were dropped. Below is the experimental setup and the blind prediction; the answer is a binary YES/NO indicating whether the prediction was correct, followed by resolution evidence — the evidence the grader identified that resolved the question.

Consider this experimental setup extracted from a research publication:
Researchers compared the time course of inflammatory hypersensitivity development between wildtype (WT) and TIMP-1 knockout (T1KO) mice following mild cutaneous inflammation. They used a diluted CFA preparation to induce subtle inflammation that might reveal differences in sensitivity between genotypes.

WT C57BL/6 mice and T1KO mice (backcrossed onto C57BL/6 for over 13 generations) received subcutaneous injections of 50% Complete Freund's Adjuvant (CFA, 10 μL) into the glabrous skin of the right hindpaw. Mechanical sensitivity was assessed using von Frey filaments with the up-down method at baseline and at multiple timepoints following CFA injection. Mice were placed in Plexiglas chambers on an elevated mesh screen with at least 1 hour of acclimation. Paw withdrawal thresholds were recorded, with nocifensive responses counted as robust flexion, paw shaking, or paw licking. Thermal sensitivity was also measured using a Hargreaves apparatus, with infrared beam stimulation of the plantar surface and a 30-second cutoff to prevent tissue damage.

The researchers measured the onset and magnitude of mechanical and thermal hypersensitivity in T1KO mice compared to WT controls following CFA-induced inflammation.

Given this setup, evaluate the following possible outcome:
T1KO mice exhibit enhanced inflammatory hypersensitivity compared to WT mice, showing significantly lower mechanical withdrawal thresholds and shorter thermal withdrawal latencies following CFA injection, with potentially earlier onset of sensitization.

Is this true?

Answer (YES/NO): YES